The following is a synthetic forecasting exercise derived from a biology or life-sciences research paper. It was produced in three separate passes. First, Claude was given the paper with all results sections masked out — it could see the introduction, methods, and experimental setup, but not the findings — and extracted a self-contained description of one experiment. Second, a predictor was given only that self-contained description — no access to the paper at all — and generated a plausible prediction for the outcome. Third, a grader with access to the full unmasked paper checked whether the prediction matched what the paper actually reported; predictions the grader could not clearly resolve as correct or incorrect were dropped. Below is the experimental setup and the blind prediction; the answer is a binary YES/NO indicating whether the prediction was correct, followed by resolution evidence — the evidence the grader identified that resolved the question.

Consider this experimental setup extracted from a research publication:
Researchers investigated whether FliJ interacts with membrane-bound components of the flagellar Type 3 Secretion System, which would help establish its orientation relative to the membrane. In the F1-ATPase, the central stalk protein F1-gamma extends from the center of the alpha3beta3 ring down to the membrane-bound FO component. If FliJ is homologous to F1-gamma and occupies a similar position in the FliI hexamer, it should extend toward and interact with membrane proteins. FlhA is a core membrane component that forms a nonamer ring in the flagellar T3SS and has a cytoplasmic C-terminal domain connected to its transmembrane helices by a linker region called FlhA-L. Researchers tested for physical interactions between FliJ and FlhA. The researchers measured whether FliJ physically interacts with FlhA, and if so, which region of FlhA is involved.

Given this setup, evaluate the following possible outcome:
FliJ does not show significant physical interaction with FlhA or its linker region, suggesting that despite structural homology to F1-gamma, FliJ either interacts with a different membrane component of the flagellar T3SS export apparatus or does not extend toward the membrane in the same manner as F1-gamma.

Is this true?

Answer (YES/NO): NO